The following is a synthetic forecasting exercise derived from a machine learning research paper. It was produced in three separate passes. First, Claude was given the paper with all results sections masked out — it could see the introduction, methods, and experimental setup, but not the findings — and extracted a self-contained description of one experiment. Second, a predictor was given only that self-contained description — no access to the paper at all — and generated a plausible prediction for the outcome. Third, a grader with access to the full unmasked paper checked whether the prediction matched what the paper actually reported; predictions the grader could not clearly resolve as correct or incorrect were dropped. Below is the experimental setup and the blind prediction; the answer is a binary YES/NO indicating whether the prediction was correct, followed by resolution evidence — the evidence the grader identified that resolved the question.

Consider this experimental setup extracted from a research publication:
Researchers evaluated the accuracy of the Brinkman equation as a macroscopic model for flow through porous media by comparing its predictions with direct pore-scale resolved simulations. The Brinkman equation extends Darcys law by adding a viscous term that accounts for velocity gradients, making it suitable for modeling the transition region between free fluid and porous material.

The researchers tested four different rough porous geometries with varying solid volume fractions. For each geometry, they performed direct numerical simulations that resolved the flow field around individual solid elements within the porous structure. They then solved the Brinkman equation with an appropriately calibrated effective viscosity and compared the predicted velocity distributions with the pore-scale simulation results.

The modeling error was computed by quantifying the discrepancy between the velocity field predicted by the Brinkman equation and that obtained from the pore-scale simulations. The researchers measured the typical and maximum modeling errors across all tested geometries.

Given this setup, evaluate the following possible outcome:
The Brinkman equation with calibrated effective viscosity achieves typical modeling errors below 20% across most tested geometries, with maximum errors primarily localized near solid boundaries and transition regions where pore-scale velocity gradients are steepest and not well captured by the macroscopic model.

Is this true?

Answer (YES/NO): NO